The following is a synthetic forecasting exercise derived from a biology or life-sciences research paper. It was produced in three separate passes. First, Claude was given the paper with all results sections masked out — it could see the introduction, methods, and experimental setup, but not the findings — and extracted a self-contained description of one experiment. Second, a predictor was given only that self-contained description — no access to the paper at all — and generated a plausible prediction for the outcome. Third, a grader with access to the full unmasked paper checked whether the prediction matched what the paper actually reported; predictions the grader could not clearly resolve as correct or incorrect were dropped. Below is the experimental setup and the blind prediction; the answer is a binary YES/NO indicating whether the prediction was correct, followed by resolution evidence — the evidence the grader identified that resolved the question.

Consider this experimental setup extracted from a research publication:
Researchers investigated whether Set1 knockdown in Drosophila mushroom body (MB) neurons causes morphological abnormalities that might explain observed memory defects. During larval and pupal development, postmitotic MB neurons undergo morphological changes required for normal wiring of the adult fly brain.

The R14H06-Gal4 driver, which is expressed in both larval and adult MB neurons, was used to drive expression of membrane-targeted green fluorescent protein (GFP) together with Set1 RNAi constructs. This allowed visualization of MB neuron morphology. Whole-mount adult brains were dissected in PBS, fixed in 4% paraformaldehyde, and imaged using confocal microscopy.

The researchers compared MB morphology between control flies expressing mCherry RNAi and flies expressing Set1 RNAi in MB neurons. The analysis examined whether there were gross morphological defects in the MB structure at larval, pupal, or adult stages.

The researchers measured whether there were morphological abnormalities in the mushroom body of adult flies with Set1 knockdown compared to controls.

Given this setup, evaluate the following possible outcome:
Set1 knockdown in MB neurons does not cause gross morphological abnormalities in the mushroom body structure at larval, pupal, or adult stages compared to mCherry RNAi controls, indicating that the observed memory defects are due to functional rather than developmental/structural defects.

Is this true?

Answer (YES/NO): YES